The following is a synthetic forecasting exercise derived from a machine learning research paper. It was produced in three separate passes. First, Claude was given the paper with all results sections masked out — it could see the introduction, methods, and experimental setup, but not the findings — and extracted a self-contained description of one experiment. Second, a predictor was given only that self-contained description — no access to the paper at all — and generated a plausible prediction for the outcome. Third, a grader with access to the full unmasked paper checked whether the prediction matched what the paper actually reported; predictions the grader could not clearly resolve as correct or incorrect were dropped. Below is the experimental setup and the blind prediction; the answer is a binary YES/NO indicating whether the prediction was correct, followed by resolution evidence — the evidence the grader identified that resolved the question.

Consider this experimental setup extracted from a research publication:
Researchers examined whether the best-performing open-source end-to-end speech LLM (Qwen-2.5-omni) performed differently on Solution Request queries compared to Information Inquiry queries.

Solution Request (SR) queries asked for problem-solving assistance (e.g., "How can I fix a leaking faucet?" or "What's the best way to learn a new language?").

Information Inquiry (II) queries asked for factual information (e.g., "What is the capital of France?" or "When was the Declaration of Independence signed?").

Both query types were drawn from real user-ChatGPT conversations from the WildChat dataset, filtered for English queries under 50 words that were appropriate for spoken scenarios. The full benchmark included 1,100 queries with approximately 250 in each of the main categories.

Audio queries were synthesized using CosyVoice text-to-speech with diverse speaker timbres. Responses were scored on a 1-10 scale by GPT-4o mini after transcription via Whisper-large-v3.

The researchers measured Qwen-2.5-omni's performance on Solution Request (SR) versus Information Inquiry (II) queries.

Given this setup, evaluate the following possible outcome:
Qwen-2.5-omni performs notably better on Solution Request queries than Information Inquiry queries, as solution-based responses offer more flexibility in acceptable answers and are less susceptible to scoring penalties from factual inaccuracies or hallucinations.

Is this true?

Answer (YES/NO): YES